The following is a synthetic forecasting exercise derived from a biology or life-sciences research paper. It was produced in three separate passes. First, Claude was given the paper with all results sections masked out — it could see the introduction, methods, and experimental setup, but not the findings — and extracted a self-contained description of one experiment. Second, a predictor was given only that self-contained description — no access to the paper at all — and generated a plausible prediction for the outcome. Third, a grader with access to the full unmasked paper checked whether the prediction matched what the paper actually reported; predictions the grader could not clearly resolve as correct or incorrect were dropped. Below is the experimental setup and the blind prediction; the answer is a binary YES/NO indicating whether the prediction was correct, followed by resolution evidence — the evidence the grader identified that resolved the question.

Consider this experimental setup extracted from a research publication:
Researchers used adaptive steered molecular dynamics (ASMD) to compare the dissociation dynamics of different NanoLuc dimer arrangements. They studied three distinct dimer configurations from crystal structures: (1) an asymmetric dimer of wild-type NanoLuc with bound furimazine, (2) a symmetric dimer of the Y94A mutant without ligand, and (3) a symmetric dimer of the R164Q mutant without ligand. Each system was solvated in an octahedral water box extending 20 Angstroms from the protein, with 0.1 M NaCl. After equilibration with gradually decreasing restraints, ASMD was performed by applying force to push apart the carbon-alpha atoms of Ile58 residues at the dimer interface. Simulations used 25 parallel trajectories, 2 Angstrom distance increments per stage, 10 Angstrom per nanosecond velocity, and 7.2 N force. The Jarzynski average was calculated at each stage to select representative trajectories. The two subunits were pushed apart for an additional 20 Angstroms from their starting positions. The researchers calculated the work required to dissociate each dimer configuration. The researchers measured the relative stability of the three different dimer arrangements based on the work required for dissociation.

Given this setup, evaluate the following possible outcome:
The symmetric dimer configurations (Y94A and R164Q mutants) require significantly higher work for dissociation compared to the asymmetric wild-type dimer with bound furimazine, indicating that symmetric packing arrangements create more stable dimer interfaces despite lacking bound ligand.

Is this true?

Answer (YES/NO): NO